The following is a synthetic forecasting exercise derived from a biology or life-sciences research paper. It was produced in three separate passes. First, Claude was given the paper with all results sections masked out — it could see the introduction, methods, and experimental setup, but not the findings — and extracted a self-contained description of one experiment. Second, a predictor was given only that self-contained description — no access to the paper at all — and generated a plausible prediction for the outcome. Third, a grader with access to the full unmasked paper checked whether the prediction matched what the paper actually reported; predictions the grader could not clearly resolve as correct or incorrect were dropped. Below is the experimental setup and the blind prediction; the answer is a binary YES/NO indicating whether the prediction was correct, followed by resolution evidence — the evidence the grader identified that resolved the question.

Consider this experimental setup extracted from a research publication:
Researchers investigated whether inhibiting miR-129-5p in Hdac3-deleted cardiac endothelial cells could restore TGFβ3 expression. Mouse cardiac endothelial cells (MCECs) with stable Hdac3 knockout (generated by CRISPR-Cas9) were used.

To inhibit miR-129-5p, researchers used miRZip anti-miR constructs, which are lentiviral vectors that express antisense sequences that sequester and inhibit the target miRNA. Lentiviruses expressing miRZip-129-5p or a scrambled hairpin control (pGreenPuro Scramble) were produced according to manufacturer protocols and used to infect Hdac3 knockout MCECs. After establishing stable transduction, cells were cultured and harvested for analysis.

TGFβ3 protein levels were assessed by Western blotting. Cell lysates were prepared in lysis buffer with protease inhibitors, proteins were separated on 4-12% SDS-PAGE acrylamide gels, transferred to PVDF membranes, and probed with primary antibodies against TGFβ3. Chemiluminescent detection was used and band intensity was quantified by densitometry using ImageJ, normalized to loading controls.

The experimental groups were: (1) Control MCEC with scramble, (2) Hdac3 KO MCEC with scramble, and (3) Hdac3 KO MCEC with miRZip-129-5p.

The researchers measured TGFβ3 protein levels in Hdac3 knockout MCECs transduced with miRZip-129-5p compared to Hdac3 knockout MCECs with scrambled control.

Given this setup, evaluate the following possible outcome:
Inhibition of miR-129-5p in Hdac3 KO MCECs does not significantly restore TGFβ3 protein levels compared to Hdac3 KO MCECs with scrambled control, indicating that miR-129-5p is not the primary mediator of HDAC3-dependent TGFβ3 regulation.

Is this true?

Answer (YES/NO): NO